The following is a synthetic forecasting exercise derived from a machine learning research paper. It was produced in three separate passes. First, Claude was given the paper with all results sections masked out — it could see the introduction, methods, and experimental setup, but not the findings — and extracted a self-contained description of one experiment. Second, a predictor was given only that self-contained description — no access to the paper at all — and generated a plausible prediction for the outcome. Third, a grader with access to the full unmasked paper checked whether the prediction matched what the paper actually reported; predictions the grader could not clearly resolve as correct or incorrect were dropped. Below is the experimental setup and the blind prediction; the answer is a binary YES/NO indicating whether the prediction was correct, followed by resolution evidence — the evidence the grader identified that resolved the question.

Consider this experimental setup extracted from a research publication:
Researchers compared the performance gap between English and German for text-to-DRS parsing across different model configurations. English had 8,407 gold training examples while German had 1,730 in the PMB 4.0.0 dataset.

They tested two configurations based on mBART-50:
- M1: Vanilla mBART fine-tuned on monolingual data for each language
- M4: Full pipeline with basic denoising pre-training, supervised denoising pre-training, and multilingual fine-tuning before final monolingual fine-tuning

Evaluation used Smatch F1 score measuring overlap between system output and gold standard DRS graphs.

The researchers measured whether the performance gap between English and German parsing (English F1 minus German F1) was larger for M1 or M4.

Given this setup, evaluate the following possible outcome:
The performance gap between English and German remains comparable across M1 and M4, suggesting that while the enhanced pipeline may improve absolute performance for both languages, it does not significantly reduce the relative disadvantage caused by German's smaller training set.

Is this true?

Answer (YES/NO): NO